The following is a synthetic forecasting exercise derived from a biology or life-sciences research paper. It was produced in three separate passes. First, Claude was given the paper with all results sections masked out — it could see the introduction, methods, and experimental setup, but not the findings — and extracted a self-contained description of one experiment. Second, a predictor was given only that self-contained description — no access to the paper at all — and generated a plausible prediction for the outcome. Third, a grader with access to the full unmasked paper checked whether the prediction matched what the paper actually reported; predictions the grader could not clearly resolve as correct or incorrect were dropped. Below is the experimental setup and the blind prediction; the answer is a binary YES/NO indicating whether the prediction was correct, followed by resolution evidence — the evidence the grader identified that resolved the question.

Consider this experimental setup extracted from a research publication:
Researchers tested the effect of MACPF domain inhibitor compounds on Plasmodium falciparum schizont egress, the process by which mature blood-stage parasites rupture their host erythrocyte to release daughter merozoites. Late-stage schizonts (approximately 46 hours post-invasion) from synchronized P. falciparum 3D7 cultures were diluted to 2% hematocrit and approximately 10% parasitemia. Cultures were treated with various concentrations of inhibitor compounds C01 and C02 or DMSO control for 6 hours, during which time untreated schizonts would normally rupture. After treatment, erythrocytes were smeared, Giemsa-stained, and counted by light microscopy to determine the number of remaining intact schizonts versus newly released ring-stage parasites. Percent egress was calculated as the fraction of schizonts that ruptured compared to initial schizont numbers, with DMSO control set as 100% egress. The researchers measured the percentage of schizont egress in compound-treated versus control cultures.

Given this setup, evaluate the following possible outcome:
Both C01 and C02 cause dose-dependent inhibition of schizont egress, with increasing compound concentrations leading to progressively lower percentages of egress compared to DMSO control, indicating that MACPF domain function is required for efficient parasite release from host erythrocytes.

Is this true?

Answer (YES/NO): YES